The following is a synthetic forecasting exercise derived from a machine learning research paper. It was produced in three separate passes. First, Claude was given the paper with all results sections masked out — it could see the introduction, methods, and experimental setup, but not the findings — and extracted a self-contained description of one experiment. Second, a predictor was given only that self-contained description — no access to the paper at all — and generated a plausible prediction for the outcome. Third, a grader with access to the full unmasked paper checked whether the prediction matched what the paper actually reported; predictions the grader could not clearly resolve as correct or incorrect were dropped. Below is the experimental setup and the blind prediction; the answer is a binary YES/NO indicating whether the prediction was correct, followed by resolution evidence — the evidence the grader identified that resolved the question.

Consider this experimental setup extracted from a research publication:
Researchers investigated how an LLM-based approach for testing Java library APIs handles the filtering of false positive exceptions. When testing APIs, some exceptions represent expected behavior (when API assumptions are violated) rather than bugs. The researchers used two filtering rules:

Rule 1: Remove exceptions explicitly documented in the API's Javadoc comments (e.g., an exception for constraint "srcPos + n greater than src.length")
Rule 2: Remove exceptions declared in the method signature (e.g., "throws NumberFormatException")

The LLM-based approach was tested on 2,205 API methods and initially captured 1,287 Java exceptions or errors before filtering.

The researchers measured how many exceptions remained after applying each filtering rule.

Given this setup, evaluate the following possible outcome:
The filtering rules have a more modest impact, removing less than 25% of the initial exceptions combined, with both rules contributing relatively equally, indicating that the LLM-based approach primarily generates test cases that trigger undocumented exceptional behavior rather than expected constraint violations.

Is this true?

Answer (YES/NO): NO